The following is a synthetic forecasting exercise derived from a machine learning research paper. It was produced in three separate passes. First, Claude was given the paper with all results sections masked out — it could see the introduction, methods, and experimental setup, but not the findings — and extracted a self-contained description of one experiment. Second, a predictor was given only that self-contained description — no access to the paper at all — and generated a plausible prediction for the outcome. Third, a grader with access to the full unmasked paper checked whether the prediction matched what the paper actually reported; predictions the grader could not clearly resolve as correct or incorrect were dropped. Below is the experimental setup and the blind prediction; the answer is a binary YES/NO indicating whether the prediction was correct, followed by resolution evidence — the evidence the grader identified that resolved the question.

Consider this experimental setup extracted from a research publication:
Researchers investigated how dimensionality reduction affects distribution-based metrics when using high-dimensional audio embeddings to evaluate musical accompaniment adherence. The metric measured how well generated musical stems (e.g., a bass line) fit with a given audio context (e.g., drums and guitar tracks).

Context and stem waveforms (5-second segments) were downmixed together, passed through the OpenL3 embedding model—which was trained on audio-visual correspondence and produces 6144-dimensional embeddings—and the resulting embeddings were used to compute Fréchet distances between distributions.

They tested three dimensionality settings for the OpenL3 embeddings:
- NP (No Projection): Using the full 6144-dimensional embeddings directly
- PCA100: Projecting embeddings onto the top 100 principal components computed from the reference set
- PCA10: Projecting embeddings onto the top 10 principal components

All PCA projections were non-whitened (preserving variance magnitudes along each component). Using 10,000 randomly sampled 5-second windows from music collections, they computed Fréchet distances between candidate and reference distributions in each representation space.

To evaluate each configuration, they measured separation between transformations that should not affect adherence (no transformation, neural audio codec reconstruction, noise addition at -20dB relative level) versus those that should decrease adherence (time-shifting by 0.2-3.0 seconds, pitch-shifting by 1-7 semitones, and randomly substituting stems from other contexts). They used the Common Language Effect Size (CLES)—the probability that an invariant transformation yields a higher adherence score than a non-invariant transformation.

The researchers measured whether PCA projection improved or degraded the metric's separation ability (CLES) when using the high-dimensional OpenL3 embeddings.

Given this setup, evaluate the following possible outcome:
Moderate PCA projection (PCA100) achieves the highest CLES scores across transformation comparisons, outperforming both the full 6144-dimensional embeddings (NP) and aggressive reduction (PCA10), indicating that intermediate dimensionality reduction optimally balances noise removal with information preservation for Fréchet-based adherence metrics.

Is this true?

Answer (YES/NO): NO